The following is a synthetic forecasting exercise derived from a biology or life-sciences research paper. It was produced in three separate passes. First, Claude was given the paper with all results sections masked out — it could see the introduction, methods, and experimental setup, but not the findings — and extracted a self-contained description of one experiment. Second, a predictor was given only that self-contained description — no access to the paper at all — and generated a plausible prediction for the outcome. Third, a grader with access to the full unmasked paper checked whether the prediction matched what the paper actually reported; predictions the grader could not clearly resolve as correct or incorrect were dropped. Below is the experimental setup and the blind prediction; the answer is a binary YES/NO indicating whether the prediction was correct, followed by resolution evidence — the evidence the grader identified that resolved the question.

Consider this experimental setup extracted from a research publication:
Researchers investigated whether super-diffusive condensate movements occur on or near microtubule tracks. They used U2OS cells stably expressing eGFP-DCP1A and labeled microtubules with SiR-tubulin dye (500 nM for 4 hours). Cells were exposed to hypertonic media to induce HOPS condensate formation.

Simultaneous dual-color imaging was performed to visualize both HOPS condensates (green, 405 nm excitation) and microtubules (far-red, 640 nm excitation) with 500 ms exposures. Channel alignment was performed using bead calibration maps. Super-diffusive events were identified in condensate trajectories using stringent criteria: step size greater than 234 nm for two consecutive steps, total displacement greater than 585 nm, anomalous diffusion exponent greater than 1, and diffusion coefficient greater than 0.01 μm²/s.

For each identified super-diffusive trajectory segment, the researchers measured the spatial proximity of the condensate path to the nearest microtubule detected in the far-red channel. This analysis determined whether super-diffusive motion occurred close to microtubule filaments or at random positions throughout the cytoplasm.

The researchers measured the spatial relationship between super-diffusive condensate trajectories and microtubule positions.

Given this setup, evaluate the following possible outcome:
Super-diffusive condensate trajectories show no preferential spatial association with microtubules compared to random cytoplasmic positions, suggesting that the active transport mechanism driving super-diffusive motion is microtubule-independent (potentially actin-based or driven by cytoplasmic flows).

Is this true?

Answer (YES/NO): NO